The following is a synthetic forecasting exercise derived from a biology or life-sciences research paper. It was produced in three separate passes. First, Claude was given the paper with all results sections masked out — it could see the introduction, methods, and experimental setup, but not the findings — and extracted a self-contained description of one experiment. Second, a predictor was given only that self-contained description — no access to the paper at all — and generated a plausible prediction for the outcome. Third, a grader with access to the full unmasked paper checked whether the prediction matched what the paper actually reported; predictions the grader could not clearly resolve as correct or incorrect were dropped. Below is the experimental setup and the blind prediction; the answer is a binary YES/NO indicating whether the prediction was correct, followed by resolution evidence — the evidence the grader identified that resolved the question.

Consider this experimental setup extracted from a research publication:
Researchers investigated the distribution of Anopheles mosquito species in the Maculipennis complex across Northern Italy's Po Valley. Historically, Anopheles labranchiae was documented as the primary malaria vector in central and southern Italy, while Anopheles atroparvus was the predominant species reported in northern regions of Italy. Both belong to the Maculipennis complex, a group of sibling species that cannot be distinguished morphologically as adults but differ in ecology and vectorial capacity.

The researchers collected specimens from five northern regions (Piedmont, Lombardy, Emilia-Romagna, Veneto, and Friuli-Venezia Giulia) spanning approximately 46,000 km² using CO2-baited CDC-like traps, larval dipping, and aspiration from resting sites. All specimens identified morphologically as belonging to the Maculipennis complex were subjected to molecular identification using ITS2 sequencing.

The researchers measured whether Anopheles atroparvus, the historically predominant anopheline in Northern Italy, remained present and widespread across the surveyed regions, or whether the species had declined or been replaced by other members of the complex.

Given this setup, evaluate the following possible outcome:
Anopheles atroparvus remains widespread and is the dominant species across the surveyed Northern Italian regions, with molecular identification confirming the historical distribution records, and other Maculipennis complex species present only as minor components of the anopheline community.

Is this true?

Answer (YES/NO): NO